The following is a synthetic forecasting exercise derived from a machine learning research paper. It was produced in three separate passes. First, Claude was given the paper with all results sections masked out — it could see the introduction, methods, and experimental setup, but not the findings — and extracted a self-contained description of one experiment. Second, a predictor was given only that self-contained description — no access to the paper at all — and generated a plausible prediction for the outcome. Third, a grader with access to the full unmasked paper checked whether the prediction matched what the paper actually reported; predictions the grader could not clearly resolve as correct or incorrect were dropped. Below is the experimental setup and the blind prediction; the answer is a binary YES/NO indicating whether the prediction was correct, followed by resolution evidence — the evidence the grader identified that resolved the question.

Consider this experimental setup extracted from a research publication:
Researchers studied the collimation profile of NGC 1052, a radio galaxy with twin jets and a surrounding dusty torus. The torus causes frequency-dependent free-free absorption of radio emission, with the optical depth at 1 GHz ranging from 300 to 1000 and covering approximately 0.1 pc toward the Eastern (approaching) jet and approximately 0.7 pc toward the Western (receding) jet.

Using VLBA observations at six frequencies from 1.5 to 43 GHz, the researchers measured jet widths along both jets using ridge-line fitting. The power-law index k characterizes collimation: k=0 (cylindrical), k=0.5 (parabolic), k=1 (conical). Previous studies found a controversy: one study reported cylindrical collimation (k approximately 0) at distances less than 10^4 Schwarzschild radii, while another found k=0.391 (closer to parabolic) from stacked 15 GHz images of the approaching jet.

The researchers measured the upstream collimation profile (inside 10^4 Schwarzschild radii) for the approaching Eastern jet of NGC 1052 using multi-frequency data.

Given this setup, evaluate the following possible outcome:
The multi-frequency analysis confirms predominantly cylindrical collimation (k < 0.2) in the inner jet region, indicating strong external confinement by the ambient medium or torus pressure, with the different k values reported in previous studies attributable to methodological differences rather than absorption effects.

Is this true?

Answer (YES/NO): NO